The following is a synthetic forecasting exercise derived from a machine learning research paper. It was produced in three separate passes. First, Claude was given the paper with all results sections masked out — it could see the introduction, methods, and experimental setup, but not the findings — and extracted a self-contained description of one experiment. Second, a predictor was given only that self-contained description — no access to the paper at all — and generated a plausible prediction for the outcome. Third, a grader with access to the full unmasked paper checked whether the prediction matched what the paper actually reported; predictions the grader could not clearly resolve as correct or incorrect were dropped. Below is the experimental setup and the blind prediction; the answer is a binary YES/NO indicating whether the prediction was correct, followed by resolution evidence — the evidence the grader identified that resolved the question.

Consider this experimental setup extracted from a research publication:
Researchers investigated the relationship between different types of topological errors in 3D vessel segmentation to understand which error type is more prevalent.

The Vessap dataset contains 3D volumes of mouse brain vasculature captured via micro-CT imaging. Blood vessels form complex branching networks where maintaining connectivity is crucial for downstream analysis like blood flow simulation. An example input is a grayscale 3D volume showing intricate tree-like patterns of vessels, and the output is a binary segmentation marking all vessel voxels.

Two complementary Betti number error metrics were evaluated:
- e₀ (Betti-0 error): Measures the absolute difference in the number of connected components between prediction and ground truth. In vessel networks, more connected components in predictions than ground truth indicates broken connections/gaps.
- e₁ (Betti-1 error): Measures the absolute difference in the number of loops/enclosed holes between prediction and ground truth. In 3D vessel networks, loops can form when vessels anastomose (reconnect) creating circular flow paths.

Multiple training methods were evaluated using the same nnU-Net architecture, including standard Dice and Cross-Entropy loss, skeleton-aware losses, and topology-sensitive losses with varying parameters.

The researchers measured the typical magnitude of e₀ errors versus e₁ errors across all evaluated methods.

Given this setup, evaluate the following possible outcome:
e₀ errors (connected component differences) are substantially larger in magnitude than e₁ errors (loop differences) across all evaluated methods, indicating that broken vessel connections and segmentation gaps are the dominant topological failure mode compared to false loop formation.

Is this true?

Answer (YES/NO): YES